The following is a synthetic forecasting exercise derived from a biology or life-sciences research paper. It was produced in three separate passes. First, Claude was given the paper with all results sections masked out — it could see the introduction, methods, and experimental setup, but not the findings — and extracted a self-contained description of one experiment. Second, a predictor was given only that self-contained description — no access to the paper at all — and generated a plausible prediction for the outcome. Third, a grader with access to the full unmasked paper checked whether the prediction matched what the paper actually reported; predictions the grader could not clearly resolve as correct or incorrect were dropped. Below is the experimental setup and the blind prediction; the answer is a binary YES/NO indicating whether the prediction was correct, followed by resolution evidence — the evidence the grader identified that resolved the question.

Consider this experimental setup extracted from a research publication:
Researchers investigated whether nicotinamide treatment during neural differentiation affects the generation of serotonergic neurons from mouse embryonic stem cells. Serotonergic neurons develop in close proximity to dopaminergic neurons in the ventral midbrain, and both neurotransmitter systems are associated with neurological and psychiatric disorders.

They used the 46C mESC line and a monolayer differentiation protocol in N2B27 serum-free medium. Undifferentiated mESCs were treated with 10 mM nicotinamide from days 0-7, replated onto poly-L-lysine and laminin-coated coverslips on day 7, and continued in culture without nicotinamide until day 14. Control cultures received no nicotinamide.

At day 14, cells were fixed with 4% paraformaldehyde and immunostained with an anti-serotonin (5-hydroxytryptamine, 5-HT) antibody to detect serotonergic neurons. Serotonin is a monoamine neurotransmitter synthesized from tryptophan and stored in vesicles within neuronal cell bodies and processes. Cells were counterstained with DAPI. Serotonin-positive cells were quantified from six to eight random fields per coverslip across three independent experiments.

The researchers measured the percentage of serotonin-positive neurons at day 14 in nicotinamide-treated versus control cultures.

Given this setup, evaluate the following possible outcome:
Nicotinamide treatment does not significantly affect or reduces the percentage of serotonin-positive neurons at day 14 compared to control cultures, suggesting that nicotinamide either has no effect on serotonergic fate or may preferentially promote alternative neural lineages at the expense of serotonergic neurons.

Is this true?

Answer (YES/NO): NO